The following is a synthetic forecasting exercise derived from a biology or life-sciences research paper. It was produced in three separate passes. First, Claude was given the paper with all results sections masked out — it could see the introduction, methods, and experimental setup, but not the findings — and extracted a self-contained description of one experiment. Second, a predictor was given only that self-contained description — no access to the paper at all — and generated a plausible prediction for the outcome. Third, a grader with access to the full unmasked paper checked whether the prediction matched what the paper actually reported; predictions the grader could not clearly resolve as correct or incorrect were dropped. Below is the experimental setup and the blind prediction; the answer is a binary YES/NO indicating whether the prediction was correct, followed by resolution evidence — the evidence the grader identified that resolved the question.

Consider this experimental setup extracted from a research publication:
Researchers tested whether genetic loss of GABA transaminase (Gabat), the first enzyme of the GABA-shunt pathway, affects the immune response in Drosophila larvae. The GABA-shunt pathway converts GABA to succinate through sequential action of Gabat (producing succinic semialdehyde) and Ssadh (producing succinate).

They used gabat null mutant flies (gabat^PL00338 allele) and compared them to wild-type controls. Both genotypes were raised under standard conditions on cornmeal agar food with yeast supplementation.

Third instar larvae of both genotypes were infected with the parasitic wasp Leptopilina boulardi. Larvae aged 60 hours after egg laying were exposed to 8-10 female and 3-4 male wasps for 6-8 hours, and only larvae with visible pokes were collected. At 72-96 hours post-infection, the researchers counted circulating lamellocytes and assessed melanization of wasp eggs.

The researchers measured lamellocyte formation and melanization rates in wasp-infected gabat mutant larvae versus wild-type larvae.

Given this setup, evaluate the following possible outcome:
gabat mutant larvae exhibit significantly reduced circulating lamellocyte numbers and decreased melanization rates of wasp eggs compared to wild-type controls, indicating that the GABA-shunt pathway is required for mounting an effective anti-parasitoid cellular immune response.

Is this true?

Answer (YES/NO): NO